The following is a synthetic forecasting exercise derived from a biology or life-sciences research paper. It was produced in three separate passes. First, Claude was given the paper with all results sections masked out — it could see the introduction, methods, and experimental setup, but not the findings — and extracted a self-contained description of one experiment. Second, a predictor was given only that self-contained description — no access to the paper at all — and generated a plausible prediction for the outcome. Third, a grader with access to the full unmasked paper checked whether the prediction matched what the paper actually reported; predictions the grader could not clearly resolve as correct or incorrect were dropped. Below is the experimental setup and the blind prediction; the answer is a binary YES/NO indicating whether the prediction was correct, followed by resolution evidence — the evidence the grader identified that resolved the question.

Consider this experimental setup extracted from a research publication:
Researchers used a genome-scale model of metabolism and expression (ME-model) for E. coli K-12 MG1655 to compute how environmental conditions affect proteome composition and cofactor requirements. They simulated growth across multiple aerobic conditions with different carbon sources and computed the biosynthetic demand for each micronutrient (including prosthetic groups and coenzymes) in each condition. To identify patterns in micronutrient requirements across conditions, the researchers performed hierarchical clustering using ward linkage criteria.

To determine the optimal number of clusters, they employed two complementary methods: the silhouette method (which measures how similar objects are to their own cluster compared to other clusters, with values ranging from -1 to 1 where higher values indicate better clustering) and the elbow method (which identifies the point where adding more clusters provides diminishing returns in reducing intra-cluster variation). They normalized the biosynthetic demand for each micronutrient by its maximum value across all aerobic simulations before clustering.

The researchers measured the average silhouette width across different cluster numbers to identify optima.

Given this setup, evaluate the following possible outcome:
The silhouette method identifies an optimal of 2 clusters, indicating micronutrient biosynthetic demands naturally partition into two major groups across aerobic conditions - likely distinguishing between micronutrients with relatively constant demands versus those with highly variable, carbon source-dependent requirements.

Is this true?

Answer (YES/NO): YES